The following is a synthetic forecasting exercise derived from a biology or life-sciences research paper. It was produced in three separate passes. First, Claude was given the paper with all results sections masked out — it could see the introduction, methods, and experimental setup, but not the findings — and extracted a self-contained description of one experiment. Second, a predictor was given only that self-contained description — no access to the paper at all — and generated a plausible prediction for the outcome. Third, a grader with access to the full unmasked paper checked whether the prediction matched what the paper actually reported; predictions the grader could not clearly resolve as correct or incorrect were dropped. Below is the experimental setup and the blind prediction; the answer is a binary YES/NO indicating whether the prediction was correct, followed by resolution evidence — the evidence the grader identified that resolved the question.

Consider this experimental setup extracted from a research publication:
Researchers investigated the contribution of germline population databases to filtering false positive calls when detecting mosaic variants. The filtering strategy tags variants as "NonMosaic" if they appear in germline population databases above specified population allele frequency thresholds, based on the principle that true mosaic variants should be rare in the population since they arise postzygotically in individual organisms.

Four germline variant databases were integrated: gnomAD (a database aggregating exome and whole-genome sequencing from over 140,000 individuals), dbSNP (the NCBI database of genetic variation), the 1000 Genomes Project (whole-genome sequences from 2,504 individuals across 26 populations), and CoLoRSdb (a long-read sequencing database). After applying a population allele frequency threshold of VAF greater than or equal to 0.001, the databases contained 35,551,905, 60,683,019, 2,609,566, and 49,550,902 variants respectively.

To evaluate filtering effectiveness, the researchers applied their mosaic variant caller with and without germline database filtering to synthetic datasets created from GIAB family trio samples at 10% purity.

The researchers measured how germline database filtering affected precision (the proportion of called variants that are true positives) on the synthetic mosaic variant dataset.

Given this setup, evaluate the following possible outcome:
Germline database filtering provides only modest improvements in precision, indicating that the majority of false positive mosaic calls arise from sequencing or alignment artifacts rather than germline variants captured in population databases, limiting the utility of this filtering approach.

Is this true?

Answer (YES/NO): NO